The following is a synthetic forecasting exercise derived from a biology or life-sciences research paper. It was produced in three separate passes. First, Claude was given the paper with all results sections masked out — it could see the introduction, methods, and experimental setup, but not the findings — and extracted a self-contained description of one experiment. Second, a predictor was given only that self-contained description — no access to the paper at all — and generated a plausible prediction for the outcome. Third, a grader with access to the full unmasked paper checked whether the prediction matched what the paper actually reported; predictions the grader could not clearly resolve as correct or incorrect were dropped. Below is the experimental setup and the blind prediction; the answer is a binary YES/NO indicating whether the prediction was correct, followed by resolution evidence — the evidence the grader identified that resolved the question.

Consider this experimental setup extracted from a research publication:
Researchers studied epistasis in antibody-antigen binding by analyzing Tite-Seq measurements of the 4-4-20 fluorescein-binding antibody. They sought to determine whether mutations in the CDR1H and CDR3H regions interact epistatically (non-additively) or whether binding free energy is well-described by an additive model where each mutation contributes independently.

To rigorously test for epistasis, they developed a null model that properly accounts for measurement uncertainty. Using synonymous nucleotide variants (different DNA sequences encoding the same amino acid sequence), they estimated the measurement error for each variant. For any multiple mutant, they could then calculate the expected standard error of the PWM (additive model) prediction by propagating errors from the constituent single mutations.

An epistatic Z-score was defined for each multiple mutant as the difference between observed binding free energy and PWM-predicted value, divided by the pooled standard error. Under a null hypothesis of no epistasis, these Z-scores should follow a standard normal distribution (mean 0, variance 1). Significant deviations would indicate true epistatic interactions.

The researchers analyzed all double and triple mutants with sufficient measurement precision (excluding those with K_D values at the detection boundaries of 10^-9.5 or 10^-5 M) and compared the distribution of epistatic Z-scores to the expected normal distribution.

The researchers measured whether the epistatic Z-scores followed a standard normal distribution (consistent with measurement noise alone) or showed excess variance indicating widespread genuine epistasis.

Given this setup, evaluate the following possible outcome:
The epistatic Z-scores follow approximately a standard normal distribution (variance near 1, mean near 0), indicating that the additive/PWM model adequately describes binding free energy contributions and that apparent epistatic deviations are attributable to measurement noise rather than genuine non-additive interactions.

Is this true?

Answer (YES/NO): NO